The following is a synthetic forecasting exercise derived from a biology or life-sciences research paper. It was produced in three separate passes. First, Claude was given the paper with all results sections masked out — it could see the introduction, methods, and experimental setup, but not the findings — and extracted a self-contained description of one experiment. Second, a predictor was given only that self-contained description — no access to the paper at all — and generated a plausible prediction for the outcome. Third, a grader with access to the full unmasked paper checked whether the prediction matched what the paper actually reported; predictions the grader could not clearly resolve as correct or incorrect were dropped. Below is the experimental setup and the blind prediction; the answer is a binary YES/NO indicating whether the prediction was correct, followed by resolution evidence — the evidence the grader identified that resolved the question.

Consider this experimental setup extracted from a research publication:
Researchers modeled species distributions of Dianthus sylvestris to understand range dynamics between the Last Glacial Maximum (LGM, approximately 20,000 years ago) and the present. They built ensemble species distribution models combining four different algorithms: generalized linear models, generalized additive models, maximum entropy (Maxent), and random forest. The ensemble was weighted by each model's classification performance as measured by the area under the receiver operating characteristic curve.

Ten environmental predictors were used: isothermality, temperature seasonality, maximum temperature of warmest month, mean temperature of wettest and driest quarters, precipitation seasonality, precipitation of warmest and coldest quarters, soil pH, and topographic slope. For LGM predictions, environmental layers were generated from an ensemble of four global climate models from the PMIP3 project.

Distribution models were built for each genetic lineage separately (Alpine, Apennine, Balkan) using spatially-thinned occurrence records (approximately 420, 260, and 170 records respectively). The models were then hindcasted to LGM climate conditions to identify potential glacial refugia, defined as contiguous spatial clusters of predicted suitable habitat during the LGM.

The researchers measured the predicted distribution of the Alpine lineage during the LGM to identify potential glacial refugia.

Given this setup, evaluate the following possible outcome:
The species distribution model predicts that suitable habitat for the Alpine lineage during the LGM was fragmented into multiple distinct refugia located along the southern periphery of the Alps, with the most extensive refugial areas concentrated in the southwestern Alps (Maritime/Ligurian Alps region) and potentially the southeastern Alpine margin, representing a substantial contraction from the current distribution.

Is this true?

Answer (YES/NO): NO